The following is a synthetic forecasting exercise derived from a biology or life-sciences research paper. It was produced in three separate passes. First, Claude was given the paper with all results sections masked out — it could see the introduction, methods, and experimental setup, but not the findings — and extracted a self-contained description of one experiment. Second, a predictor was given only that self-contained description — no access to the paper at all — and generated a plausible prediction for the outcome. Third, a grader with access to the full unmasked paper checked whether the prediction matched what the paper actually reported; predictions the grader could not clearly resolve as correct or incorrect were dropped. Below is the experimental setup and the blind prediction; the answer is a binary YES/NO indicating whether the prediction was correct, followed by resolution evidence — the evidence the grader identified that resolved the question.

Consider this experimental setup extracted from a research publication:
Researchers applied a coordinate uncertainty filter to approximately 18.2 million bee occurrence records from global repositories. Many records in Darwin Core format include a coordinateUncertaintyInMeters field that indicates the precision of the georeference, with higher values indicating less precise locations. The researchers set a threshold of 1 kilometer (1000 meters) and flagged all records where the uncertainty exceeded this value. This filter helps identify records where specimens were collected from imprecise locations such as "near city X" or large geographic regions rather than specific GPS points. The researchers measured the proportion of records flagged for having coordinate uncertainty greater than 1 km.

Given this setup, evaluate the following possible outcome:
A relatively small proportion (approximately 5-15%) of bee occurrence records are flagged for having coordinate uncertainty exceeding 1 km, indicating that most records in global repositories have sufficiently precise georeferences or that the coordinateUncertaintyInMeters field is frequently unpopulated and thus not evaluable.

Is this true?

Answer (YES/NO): YES